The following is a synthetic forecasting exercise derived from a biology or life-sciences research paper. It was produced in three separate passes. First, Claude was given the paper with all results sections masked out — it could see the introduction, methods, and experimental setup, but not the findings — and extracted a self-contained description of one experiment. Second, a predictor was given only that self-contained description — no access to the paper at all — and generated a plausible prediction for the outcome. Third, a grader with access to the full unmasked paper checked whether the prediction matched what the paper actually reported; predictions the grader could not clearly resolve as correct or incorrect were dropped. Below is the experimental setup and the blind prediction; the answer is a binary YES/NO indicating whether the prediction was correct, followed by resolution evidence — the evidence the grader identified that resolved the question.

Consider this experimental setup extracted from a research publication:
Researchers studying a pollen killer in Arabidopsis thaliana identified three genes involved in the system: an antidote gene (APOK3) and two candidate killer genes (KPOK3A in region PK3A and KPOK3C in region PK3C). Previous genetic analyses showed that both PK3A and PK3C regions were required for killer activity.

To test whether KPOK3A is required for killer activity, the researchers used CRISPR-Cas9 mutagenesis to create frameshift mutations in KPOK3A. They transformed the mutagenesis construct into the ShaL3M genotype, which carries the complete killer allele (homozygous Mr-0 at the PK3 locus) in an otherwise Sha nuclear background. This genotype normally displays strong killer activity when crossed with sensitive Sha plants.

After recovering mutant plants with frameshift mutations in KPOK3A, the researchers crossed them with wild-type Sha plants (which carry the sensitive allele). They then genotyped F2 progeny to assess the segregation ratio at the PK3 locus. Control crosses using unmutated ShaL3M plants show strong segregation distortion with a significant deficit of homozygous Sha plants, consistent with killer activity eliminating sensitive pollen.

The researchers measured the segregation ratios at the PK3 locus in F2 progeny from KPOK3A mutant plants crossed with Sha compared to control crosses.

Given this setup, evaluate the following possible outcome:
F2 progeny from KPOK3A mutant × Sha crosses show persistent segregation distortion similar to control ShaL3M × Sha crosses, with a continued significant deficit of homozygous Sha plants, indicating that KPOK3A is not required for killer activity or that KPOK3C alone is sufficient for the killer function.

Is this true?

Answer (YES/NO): NO